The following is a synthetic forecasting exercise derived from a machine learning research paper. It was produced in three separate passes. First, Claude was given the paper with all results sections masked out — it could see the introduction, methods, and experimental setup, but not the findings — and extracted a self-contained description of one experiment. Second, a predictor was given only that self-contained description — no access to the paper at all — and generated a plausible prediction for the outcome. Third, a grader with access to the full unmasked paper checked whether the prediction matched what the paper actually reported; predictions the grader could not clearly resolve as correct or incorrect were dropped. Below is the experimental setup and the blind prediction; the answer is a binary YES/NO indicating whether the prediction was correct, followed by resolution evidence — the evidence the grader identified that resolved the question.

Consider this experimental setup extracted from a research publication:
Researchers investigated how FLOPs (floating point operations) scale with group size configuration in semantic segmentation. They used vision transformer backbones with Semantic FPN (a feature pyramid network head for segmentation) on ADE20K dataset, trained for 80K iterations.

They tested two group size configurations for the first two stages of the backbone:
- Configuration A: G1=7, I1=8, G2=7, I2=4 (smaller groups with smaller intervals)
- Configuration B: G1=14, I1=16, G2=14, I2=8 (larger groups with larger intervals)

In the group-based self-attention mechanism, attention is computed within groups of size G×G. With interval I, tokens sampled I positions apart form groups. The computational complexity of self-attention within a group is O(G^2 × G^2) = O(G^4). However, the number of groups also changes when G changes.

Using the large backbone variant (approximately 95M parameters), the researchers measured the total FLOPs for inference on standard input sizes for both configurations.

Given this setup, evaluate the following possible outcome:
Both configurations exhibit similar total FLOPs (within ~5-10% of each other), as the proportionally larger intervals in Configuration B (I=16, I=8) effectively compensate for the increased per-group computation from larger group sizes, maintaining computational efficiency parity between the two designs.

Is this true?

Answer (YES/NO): YES